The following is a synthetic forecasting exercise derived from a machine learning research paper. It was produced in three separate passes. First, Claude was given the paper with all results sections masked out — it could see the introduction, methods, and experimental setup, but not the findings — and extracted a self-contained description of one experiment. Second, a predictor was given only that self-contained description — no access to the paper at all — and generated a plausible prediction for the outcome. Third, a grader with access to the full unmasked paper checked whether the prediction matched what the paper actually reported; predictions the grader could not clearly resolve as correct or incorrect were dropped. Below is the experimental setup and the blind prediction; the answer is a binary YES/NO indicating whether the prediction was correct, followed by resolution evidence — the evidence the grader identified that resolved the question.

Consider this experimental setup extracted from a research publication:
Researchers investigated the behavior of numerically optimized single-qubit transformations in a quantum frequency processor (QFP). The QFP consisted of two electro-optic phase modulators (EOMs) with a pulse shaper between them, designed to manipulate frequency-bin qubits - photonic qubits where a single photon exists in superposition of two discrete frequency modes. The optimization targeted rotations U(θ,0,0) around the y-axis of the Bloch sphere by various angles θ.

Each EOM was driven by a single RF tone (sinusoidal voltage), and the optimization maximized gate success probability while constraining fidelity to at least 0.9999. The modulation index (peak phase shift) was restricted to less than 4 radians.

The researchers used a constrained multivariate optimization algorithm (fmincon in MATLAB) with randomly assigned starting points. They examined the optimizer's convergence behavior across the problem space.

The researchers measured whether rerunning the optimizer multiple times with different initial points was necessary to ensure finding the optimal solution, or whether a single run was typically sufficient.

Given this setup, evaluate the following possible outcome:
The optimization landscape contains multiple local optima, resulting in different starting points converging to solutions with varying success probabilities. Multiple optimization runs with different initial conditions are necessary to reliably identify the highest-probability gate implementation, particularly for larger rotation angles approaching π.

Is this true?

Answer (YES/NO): YES